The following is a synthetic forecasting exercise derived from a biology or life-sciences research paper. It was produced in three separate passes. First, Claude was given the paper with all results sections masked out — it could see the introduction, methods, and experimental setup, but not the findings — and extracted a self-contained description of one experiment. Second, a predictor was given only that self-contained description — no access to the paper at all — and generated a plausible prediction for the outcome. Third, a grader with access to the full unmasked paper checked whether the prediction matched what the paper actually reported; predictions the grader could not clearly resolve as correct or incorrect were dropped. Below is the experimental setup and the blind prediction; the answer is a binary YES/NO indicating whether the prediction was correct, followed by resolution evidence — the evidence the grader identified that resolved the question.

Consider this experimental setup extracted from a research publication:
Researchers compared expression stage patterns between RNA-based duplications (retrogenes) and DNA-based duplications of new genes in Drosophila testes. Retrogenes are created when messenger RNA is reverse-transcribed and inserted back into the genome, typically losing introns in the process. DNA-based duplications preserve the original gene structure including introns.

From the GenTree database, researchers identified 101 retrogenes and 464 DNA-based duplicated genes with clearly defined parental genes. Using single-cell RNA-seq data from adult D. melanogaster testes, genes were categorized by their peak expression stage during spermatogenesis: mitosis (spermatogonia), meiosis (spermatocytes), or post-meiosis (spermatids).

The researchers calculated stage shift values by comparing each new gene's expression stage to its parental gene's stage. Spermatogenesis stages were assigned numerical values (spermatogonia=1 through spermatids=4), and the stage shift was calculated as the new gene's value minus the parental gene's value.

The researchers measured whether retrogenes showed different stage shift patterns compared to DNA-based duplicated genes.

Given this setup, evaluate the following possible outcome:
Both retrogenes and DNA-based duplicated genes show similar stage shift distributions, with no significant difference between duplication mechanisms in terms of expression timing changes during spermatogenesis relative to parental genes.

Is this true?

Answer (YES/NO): NO